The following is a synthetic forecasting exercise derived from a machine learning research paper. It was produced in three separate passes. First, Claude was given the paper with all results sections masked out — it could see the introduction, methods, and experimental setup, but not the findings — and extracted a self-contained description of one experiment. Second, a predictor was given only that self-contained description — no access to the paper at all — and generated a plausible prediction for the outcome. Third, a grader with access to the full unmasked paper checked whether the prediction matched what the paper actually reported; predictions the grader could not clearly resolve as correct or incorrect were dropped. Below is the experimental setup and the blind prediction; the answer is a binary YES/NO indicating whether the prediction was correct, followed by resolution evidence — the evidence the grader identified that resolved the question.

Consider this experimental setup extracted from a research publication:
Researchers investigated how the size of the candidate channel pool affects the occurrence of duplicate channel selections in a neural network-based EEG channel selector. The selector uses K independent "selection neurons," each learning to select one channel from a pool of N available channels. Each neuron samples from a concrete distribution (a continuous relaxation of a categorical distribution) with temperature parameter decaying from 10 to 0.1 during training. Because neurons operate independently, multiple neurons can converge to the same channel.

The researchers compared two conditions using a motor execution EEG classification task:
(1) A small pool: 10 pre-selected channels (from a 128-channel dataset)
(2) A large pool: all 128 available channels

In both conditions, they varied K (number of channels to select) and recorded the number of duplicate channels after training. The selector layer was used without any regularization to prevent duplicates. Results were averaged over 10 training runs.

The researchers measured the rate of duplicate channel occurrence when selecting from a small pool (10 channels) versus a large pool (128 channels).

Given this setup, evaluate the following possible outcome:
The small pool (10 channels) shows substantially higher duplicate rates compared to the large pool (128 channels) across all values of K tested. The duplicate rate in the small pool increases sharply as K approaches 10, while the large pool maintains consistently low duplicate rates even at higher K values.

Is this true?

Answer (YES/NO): NO